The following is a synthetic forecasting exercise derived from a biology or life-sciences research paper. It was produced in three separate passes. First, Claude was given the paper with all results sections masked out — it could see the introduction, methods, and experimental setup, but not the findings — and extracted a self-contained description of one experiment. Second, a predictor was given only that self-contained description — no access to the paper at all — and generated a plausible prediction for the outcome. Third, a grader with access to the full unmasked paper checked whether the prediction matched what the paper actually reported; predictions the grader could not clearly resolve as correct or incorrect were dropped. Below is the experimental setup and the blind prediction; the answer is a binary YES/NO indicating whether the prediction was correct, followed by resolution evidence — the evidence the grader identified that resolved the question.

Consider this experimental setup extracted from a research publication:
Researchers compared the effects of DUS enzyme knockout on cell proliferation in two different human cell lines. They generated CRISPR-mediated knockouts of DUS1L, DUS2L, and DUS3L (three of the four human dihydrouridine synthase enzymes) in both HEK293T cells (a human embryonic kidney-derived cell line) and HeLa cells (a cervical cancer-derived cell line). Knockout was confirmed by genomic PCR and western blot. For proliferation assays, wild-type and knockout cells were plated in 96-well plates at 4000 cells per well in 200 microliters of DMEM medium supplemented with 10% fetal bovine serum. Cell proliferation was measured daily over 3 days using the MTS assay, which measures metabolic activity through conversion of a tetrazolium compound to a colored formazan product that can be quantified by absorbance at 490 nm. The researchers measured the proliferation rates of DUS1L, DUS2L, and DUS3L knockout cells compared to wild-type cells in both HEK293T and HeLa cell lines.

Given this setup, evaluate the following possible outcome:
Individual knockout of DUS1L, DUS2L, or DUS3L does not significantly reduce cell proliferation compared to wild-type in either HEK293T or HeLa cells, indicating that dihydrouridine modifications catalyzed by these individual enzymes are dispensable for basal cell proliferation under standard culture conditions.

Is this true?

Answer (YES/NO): NO